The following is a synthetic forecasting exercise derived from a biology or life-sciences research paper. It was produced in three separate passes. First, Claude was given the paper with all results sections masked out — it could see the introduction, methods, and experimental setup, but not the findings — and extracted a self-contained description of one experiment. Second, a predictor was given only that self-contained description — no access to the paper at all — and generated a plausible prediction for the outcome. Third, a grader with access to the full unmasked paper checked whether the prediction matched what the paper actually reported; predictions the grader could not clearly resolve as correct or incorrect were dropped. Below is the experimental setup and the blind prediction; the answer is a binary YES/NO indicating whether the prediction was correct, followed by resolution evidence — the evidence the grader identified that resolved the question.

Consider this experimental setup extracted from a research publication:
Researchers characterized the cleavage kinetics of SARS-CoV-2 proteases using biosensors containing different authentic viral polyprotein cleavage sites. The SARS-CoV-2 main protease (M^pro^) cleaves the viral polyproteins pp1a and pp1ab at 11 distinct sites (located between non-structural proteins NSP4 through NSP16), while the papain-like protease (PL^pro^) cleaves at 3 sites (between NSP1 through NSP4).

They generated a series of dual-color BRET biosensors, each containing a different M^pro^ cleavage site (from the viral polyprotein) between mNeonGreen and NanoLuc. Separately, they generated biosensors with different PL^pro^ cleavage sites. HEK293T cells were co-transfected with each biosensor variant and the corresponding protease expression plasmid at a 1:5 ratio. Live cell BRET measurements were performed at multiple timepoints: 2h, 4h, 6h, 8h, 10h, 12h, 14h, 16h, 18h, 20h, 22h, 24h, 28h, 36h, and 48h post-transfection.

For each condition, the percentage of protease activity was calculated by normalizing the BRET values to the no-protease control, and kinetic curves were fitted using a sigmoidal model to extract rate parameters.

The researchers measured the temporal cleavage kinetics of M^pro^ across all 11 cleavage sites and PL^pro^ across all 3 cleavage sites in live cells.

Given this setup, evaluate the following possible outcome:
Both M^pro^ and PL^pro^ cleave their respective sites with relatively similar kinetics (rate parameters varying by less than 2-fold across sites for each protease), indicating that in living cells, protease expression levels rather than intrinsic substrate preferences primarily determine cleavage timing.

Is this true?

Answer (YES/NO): NO